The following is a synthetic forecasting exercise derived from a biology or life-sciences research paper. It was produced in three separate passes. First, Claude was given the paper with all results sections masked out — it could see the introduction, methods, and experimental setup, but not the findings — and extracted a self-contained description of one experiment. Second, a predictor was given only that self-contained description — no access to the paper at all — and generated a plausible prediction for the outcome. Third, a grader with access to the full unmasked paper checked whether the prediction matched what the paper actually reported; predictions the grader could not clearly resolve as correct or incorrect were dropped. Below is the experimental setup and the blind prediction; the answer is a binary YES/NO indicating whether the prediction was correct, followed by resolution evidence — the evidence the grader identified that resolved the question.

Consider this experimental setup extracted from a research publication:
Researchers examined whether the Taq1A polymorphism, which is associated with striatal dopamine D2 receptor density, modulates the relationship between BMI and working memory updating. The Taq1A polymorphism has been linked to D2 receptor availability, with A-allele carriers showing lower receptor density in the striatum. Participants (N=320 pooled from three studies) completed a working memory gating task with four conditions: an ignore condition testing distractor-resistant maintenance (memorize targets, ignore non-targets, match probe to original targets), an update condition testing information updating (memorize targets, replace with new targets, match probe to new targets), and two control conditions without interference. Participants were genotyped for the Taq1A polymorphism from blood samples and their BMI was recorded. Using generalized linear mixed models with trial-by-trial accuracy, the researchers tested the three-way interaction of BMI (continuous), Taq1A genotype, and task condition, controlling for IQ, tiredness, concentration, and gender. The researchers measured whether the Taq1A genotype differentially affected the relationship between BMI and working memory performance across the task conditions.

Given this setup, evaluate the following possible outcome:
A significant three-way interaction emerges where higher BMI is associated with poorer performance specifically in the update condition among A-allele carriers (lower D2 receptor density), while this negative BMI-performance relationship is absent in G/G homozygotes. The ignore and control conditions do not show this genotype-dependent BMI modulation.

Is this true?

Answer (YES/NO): YES